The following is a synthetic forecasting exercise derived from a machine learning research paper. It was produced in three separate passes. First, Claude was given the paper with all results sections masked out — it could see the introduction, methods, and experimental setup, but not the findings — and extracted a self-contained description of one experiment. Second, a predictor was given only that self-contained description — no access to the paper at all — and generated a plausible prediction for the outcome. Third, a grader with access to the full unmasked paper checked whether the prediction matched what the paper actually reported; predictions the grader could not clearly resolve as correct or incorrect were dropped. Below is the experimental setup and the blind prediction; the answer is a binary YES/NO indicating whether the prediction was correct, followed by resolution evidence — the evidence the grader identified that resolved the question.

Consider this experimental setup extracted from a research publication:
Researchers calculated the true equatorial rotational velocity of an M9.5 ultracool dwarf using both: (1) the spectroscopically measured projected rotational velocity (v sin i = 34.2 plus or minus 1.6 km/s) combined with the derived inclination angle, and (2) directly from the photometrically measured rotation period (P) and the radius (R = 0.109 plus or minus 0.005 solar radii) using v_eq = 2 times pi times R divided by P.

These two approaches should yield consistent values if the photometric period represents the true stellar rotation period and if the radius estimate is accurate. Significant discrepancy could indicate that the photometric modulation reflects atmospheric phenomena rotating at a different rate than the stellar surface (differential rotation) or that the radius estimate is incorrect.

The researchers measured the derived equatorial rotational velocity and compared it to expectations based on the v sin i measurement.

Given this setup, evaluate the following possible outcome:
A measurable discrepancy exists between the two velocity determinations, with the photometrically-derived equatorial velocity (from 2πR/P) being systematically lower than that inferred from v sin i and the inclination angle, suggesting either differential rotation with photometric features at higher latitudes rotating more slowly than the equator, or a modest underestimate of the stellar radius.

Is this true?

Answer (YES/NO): NO